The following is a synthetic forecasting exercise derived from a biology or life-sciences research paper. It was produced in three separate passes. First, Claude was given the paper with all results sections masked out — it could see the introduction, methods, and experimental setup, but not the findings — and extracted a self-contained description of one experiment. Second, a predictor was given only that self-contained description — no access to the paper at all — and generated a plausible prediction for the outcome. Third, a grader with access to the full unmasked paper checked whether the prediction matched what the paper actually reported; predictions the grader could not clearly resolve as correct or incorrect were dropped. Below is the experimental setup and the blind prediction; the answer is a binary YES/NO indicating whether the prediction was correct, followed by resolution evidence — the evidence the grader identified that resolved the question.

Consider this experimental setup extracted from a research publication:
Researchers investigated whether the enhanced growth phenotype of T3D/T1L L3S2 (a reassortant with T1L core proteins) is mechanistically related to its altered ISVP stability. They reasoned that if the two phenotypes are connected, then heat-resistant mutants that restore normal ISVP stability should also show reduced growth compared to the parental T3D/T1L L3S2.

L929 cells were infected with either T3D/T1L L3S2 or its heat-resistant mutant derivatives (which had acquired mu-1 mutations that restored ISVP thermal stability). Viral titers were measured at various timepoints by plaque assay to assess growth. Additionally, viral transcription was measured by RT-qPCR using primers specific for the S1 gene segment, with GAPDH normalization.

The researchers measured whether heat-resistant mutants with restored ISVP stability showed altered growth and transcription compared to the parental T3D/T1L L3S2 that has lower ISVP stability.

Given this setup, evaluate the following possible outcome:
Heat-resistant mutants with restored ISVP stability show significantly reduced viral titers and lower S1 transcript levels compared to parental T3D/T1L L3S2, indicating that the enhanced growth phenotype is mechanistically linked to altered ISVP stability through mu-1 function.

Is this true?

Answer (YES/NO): NO